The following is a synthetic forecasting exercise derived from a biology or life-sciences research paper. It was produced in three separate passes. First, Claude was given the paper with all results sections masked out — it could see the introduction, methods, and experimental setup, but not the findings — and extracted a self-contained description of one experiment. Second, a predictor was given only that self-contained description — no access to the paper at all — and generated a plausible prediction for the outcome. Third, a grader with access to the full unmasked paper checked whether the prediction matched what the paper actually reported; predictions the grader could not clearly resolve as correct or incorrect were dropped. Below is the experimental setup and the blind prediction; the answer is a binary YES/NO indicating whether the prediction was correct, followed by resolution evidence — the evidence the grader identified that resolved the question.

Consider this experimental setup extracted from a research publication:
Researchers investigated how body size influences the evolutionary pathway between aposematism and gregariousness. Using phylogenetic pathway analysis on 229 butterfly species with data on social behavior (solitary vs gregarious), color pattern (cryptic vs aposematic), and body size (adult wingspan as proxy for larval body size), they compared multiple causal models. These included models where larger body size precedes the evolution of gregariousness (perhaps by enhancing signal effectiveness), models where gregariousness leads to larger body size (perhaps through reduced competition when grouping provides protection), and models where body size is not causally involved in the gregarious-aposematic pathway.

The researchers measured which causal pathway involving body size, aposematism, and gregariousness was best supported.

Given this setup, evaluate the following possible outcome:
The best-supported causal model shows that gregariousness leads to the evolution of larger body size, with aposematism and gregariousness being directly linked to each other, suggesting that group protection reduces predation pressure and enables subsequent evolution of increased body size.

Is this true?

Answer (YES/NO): NO